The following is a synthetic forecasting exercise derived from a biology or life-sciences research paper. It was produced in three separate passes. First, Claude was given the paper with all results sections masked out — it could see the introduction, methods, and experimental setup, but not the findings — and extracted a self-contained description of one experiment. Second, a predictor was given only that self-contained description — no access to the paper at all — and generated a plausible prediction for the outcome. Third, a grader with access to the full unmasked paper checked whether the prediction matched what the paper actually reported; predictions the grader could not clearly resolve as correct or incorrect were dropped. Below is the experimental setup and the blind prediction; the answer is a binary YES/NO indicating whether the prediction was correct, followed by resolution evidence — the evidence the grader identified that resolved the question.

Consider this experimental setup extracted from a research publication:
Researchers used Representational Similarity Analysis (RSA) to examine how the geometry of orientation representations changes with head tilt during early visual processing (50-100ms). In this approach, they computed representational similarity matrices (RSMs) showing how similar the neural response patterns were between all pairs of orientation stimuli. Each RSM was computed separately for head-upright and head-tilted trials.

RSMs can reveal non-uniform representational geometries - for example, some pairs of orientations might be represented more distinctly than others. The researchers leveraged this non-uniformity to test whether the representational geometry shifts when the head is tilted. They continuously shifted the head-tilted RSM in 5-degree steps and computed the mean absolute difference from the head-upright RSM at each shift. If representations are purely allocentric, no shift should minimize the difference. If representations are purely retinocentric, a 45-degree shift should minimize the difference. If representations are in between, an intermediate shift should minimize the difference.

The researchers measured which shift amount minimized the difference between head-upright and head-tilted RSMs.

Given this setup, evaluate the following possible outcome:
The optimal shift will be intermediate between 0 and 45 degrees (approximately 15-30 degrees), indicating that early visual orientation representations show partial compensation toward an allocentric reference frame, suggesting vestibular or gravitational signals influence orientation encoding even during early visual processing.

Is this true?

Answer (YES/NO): YES